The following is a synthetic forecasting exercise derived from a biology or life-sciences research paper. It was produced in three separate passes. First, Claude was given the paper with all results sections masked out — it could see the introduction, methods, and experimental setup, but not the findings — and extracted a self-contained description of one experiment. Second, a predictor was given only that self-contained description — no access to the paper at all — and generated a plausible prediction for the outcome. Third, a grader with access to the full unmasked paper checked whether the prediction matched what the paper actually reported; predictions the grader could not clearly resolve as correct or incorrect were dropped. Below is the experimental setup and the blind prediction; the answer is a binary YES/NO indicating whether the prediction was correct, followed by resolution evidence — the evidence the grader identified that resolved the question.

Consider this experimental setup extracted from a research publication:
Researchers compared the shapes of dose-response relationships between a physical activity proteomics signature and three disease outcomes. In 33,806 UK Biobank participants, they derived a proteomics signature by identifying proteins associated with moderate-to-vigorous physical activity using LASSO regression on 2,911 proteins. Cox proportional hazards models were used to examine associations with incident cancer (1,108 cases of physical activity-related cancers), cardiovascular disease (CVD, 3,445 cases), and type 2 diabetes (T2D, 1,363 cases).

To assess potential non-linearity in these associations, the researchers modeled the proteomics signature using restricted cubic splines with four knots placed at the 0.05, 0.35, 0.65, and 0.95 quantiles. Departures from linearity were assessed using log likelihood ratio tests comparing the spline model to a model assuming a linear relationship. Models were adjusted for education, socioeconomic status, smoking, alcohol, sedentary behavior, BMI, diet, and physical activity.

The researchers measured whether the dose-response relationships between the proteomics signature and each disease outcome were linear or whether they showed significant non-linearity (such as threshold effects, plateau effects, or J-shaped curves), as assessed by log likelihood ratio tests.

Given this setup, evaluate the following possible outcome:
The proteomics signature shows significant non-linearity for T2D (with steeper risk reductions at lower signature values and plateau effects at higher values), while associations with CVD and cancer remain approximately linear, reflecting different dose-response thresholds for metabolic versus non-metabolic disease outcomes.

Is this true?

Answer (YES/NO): NO